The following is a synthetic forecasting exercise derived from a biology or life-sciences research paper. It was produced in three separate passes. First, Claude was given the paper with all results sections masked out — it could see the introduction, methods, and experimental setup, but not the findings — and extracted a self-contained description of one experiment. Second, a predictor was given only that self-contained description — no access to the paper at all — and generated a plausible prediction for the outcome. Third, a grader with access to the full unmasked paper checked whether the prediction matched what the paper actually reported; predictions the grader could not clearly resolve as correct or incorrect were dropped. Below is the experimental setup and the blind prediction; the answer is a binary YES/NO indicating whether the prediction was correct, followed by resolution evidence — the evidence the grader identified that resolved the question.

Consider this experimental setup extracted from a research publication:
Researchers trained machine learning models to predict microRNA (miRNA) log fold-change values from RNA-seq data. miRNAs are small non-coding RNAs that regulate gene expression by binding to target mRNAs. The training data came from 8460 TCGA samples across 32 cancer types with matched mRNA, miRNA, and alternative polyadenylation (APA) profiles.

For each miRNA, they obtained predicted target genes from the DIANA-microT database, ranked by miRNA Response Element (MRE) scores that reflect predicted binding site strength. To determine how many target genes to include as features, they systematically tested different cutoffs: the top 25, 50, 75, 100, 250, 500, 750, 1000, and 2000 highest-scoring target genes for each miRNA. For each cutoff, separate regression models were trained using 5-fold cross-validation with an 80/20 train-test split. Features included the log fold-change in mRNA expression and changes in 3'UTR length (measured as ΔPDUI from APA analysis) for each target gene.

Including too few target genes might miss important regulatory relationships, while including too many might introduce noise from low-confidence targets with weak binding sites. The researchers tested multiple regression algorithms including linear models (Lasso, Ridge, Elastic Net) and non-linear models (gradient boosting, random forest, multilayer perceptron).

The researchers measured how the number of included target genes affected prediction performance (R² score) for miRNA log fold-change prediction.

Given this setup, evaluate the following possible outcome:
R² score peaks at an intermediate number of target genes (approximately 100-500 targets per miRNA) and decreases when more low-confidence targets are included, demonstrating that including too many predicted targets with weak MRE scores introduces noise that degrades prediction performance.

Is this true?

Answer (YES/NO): NO